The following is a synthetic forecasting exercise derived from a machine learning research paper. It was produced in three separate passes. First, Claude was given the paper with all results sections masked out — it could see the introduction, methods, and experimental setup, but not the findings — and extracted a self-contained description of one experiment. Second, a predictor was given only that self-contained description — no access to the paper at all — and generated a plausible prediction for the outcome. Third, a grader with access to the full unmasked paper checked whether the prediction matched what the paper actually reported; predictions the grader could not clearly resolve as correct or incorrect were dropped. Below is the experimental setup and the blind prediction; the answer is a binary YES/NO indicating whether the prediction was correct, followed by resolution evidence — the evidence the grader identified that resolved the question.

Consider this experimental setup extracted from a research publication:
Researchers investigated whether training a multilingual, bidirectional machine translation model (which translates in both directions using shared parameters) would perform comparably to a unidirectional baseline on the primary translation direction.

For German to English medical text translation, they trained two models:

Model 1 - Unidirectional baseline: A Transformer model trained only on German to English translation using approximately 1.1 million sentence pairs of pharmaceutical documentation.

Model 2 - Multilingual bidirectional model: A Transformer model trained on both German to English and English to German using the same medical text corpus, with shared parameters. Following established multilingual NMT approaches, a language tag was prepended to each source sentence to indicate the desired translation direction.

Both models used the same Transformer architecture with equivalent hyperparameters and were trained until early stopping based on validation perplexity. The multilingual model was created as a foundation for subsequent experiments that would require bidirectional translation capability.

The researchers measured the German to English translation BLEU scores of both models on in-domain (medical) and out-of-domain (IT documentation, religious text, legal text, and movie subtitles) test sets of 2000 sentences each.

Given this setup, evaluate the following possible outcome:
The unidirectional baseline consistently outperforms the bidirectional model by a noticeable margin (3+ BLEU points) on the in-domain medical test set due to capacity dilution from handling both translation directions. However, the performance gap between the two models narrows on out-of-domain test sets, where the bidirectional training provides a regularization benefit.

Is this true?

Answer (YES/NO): NO